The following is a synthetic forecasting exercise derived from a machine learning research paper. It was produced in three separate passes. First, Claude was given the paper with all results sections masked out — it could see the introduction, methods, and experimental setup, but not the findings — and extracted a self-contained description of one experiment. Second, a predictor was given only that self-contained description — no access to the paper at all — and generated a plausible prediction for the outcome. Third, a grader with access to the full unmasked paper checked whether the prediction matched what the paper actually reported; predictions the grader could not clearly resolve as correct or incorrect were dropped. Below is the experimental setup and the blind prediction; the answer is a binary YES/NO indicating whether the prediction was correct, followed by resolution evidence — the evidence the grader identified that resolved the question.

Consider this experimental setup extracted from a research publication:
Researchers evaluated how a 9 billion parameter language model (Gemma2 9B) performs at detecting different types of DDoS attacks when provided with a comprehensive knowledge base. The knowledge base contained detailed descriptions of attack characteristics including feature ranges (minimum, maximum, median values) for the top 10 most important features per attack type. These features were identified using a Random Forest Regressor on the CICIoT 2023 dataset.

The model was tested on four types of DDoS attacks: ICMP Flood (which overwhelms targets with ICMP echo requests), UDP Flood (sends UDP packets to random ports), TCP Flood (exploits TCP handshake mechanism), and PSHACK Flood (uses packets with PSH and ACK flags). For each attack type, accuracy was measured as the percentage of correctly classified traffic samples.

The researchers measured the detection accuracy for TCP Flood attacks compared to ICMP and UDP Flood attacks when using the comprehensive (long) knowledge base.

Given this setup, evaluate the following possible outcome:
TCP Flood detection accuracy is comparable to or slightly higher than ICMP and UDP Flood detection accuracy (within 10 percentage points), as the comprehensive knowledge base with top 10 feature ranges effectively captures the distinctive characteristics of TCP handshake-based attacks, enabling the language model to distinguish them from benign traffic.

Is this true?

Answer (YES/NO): NO